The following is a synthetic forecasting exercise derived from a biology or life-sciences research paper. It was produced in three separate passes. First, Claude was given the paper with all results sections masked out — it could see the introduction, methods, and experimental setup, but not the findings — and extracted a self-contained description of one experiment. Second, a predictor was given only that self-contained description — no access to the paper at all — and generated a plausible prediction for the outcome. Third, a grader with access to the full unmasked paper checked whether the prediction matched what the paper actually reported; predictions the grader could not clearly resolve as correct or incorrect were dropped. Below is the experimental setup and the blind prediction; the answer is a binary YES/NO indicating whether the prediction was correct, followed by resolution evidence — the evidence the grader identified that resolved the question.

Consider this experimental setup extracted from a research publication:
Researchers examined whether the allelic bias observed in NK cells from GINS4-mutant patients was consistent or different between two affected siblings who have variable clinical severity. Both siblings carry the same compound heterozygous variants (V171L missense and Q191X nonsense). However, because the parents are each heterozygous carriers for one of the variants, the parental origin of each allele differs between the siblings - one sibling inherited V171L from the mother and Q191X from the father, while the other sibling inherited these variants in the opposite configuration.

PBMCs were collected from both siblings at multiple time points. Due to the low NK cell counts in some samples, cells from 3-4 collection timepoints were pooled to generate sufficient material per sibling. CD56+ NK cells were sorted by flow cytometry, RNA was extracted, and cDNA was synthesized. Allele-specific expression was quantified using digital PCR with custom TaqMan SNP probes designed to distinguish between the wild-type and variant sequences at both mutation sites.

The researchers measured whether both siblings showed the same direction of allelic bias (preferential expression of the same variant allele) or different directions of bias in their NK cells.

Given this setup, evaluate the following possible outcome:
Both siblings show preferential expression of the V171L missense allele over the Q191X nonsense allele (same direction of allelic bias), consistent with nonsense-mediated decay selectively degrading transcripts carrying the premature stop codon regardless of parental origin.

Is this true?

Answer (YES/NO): NO